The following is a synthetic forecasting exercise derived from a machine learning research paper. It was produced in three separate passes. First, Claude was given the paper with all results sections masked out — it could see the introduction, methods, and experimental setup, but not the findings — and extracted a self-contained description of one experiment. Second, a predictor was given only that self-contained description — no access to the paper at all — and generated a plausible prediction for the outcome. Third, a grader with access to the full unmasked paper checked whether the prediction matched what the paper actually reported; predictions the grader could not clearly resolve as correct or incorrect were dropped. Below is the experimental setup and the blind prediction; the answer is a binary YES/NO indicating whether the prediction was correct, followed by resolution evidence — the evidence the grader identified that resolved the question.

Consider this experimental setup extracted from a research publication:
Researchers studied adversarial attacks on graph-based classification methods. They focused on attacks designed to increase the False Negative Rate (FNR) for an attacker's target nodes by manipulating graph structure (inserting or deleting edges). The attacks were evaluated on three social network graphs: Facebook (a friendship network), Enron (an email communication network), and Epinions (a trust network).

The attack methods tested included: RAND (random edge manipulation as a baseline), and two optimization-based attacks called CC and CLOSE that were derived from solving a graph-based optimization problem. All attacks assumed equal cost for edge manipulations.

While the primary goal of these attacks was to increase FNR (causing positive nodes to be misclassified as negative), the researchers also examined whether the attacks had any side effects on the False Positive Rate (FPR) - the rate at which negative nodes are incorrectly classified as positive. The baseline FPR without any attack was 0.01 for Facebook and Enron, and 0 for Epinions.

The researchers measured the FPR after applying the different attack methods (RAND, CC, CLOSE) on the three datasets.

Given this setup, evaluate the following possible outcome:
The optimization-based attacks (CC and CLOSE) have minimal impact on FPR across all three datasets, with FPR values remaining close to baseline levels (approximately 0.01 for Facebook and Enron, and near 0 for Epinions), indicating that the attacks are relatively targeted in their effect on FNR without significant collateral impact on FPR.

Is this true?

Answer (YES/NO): NO